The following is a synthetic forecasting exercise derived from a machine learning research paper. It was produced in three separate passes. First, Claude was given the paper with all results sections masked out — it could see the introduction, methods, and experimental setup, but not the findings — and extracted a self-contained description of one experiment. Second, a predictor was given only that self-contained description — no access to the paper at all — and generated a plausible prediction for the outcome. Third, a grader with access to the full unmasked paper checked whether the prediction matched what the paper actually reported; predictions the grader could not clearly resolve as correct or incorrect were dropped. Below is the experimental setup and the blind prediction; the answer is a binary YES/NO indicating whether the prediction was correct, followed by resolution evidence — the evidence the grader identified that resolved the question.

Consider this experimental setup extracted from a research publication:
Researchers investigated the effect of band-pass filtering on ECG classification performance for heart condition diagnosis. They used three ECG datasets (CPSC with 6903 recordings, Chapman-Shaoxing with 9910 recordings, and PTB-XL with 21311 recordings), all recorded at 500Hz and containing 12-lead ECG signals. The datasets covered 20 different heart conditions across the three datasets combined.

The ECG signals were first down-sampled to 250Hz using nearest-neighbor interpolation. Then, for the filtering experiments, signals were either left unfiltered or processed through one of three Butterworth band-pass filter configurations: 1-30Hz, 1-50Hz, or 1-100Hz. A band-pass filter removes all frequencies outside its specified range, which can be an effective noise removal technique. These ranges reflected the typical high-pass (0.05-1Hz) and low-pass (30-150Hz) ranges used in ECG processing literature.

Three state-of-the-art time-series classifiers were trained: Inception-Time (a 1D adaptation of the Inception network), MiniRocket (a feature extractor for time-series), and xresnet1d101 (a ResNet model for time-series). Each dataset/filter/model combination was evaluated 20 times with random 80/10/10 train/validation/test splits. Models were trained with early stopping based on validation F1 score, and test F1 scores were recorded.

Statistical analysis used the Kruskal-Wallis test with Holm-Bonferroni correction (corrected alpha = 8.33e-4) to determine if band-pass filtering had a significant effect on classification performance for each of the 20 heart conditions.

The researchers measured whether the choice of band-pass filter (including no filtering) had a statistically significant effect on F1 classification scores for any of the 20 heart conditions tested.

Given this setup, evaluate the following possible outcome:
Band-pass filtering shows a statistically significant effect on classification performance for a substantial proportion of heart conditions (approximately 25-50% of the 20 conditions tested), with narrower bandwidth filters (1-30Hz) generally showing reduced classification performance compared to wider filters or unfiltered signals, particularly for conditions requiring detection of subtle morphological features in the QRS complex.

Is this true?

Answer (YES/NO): NO